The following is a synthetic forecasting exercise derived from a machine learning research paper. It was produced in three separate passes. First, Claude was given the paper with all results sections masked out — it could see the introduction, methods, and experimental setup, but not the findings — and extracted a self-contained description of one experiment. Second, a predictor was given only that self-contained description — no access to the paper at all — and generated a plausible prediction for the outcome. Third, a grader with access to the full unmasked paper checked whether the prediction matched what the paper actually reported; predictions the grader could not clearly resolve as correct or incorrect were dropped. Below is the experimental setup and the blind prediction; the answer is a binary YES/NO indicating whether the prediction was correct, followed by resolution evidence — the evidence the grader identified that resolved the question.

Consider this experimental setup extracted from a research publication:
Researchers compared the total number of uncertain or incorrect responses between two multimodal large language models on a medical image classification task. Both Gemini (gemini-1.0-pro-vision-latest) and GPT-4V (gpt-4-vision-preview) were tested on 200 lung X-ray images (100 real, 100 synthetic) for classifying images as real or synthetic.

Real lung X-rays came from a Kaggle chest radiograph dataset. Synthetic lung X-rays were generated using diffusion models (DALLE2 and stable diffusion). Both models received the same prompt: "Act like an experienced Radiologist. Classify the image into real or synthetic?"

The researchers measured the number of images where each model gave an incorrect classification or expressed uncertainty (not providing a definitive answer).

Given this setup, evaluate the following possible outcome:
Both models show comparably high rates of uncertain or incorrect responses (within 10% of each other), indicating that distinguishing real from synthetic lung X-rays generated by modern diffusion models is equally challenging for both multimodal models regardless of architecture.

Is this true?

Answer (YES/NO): NO